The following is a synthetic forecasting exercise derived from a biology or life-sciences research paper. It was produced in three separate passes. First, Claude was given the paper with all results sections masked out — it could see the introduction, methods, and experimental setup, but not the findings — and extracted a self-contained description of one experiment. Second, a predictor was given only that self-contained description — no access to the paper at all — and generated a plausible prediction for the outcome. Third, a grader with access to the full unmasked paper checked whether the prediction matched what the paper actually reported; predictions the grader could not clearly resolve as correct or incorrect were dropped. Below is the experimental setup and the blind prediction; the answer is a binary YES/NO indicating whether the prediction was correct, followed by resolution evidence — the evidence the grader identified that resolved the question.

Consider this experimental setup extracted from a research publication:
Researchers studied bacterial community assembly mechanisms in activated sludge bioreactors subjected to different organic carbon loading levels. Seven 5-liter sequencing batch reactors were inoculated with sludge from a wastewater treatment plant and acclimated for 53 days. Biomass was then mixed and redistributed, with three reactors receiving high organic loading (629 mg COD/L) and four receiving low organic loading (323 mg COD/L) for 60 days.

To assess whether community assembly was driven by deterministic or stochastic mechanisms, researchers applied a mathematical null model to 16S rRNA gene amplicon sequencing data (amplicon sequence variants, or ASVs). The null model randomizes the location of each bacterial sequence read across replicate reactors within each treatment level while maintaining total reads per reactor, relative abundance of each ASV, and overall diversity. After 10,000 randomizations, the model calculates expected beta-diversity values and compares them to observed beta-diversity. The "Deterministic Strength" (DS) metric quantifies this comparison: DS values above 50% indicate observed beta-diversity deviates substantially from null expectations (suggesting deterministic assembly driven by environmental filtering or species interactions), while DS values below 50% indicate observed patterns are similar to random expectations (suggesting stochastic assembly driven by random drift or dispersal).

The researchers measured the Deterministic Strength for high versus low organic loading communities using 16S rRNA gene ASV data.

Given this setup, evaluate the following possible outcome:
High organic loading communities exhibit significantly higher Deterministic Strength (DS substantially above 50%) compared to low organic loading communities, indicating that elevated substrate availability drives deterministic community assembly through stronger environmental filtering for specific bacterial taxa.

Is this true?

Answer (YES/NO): YES